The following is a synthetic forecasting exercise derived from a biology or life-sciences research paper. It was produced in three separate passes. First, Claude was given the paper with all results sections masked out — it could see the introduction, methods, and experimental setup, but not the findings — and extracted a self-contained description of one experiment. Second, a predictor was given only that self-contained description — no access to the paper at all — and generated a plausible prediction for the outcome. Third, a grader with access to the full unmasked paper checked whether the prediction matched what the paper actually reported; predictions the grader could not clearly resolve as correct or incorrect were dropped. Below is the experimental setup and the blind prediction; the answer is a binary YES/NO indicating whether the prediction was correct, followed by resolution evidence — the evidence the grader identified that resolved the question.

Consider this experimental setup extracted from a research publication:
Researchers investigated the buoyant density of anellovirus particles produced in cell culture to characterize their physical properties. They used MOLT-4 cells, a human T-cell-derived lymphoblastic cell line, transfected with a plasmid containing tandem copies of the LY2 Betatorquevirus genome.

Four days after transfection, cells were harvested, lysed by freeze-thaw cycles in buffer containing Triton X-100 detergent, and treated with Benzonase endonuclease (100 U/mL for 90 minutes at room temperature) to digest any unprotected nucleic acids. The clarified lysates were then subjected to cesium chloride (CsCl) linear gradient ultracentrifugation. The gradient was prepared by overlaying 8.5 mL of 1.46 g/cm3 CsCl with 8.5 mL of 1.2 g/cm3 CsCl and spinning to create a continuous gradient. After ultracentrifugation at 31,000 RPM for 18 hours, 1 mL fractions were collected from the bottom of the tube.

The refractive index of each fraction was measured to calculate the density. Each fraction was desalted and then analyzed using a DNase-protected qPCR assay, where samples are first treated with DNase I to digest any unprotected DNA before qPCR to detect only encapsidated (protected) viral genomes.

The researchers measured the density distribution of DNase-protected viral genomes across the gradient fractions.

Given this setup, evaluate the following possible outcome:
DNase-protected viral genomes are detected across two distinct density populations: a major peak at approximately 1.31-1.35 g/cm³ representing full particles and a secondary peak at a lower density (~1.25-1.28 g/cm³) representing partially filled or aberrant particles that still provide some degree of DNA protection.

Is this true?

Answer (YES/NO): NO